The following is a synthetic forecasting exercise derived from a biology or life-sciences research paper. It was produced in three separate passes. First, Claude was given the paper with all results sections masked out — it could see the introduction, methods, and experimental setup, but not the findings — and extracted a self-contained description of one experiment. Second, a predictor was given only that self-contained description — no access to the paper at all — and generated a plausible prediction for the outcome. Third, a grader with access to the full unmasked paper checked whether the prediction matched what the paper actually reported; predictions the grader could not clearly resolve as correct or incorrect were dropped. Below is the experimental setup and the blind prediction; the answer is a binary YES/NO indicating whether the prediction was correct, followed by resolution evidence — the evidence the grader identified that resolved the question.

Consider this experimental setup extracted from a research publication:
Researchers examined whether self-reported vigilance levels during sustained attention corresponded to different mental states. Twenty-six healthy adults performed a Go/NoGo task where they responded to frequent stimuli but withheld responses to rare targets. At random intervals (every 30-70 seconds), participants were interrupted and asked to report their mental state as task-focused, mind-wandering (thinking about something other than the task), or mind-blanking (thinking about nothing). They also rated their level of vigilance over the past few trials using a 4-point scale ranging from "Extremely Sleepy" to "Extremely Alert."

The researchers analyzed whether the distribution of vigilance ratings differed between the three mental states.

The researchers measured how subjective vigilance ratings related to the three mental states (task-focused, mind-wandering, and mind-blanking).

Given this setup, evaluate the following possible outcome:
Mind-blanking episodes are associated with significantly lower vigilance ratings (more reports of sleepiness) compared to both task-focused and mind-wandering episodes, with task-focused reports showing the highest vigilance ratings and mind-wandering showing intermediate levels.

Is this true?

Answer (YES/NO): YES